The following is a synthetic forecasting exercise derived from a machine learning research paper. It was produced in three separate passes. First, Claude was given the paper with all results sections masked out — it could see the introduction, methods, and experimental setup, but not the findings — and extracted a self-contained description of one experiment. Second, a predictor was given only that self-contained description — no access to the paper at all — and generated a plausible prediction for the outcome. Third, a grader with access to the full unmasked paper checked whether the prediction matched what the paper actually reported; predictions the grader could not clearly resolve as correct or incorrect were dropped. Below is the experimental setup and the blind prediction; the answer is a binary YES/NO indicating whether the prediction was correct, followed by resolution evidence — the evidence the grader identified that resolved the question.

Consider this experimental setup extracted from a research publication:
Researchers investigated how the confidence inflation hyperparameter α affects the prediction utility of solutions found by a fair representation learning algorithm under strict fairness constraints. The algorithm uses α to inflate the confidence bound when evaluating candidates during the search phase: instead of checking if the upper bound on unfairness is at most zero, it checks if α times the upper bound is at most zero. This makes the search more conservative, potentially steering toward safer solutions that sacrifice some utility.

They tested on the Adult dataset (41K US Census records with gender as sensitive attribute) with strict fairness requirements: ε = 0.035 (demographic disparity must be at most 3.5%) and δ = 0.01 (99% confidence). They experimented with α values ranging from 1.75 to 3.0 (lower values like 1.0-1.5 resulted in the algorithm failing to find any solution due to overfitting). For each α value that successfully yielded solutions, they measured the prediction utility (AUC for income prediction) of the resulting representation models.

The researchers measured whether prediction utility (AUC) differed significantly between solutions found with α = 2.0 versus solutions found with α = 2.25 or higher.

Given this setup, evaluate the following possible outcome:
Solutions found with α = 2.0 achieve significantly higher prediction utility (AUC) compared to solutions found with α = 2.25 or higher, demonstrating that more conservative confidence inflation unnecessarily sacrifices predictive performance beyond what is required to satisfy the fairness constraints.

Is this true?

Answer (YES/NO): YES